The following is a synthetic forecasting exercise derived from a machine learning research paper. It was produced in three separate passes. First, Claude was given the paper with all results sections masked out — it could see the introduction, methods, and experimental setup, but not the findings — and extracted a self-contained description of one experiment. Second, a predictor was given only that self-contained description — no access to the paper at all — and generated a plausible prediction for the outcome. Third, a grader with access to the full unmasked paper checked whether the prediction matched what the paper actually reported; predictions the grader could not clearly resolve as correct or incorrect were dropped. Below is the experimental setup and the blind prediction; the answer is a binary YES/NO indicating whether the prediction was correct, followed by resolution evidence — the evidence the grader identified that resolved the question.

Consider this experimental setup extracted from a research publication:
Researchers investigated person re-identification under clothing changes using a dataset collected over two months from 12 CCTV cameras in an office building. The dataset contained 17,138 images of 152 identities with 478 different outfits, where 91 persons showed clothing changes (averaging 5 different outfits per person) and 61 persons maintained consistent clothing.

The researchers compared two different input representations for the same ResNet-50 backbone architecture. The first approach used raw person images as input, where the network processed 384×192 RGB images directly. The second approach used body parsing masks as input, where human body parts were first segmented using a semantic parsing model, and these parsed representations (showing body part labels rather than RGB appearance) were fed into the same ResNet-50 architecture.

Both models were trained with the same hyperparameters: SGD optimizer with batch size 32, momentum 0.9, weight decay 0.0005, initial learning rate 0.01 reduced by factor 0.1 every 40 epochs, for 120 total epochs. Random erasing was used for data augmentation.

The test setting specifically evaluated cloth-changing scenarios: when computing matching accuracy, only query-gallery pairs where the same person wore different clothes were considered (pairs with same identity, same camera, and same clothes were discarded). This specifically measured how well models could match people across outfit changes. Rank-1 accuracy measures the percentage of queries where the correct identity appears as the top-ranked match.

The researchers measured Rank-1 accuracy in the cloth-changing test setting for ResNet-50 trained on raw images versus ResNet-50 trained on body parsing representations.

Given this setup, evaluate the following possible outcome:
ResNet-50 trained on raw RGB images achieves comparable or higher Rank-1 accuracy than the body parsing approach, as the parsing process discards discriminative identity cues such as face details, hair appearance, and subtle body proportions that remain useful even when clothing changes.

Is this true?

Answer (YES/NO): YES